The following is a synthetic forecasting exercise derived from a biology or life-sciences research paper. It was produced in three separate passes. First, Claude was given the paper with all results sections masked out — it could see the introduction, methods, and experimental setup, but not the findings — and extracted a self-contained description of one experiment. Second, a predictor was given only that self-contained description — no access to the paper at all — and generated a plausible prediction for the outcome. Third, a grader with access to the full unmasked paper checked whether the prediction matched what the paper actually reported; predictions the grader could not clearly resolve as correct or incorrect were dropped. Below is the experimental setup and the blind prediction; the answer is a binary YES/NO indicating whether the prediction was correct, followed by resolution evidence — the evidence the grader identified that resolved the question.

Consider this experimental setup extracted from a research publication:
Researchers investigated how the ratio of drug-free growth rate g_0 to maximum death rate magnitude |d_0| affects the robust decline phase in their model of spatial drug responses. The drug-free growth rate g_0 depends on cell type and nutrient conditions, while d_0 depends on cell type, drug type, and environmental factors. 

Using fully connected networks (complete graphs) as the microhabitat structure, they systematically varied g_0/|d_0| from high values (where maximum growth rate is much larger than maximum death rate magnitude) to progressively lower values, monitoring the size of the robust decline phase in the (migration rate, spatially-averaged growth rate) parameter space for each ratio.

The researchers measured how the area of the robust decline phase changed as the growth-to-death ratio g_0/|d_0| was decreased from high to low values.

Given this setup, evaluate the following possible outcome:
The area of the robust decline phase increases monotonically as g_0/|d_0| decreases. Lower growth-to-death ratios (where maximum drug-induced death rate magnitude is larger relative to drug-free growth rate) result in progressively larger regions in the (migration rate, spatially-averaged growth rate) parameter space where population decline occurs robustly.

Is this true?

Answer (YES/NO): NO